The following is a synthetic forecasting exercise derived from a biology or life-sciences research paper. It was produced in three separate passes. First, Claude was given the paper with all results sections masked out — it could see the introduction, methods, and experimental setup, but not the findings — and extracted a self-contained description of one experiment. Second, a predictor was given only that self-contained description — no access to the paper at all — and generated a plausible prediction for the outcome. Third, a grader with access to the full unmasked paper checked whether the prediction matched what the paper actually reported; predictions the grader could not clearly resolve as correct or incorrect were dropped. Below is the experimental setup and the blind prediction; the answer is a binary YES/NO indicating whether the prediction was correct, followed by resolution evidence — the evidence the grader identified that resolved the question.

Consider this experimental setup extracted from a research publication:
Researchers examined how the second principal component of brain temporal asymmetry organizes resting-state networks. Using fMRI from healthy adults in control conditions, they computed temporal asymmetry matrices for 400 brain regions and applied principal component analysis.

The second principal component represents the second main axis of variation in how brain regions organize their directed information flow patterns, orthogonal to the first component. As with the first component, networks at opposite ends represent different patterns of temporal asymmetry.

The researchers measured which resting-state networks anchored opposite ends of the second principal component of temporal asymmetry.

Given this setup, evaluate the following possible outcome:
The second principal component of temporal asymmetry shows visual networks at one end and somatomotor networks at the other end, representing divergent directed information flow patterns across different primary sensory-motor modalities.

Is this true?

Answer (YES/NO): NO